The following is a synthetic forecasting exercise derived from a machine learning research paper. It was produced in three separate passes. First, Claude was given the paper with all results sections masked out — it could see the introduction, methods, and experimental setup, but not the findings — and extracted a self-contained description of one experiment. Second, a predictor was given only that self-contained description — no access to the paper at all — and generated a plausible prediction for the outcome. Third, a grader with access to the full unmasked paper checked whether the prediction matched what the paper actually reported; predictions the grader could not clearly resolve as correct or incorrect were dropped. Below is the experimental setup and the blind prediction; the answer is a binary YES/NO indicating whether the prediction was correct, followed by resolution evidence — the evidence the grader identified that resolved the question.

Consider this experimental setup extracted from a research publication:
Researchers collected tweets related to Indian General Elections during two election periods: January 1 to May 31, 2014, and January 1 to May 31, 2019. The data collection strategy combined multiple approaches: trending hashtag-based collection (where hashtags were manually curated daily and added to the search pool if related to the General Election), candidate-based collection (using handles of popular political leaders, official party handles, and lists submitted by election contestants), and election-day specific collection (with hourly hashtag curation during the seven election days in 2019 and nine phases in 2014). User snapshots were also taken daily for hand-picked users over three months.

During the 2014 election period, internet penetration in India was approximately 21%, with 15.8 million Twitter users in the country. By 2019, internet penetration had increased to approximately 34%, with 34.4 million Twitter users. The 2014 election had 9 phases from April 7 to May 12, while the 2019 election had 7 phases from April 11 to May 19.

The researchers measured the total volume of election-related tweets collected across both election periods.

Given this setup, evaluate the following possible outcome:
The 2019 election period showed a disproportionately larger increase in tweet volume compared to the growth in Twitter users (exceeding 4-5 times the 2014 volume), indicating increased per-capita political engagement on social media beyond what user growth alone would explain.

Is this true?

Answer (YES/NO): NO